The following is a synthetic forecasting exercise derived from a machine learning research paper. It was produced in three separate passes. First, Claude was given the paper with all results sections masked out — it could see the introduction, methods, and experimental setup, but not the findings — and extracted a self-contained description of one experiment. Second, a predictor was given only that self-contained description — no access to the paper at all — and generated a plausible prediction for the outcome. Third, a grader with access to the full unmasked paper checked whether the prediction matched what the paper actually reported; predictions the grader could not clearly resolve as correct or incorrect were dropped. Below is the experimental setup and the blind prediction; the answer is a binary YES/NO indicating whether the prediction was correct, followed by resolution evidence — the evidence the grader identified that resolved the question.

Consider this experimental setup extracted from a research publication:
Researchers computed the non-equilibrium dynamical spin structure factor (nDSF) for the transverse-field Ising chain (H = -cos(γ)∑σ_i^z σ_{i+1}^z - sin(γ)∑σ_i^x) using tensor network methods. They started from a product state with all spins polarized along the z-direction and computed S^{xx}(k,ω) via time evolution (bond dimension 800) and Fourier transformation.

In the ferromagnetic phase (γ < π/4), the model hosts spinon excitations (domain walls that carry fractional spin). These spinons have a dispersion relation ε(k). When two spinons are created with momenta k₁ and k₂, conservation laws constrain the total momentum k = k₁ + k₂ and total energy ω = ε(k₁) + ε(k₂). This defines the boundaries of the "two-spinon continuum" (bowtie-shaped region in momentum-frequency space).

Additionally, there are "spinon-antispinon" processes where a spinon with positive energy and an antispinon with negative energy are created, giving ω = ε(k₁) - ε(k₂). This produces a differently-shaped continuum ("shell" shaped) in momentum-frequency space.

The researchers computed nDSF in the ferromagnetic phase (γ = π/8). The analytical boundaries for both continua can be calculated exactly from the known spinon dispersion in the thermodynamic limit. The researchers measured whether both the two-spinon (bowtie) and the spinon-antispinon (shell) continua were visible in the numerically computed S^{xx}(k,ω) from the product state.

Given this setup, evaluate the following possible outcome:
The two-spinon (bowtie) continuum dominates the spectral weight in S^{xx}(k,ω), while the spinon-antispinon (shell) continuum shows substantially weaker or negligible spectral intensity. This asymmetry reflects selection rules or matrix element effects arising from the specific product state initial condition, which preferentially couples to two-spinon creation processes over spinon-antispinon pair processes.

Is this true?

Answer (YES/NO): YES